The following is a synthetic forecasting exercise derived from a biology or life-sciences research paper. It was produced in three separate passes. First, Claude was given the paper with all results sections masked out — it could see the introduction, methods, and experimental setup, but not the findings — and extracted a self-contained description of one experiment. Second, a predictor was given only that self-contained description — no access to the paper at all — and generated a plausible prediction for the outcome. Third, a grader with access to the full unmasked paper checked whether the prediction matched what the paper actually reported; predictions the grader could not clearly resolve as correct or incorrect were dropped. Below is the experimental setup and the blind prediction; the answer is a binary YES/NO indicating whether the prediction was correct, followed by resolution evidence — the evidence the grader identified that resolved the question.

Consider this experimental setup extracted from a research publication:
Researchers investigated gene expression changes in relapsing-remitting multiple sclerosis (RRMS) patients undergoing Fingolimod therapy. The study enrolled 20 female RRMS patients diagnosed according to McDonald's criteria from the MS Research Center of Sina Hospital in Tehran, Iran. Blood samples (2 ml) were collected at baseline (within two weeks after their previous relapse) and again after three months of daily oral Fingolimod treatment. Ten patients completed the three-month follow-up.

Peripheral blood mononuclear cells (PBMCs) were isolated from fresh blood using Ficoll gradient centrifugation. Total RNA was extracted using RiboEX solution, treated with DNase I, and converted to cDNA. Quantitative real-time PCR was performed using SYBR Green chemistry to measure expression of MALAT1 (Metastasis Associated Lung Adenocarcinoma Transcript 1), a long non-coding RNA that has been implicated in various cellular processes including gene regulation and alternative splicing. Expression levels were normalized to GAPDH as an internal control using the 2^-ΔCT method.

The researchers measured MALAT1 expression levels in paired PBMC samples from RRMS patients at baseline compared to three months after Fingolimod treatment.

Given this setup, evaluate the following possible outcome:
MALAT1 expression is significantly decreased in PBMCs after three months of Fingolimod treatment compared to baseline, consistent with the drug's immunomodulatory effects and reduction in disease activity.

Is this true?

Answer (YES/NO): NO